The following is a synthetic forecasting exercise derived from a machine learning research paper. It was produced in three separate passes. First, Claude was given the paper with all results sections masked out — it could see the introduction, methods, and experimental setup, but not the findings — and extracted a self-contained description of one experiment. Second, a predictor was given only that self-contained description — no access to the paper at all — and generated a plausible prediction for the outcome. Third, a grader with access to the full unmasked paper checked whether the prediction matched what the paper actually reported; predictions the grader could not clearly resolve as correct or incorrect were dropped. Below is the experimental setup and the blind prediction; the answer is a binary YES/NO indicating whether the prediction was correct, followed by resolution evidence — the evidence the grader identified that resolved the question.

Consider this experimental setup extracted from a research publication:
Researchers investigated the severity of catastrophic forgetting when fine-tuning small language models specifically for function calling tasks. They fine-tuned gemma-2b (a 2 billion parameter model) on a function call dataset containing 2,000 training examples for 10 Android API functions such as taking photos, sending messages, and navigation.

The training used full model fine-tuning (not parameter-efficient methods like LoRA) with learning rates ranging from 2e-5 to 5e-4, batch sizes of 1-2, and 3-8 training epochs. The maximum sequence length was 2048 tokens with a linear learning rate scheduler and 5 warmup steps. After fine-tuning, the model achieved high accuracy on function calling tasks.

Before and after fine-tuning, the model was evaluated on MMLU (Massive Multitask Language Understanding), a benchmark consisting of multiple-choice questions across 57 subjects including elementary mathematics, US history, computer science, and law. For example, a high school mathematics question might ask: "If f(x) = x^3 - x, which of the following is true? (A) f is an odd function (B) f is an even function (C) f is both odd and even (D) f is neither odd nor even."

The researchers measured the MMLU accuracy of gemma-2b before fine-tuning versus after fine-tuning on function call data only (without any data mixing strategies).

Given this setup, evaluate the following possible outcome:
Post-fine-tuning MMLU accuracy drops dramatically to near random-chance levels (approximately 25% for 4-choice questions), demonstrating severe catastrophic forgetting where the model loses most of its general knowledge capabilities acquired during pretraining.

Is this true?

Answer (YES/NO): YES